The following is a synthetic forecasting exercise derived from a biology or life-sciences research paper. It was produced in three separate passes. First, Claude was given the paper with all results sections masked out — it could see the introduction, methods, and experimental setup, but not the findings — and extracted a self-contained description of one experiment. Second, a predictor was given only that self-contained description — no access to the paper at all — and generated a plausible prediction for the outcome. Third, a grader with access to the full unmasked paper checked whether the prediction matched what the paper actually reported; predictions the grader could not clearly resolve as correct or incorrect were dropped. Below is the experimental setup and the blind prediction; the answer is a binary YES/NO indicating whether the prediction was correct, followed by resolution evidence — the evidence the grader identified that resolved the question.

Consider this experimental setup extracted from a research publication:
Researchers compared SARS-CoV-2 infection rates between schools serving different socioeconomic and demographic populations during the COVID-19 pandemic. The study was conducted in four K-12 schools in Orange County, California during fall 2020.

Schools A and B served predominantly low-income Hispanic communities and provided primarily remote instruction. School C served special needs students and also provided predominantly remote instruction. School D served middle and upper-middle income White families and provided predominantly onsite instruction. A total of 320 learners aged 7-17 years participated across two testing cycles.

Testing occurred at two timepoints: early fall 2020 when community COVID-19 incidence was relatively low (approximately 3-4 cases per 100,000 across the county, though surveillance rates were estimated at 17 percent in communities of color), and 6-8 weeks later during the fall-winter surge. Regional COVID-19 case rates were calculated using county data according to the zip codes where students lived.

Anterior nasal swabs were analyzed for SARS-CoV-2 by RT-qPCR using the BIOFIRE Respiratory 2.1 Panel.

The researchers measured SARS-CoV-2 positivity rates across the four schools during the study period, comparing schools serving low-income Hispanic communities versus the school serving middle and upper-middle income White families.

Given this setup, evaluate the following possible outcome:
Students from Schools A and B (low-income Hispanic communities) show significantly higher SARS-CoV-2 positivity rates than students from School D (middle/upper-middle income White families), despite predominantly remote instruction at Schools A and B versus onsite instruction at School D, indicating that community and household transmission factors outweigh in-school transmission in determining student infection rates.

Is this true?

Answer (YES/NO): YES